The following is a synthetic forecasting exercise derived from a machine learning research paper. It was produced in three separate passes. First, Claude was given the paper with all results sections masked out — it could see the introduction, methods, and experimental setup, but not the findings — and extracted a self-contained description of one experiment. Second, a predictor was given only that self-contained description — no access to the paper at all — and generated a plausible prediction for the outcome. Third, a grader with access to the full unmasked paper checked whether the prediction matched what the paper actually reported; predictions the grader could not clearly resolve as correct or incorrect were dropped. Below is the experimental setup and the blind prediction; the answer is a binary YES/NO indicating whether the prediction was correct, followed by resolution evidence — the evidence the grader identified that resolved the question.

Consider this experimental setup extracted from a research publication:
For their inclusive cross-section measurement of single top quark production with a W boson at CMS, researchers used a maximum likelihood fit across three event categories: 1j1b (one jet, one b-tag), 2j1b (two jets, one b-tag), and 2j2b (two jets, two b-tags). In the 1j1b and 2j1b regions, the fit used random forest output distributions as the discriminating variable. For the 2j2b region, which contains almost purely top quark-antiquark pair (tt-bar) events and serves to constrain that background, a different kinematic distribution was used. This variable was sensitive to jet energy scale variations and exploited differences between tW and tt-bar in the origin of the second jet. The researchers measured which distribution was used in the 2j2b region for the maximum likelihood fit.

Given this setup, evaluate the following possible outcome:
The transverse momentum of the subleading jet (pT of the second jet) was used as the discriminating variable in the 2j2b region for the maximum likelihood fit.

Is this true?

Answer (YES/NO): YES